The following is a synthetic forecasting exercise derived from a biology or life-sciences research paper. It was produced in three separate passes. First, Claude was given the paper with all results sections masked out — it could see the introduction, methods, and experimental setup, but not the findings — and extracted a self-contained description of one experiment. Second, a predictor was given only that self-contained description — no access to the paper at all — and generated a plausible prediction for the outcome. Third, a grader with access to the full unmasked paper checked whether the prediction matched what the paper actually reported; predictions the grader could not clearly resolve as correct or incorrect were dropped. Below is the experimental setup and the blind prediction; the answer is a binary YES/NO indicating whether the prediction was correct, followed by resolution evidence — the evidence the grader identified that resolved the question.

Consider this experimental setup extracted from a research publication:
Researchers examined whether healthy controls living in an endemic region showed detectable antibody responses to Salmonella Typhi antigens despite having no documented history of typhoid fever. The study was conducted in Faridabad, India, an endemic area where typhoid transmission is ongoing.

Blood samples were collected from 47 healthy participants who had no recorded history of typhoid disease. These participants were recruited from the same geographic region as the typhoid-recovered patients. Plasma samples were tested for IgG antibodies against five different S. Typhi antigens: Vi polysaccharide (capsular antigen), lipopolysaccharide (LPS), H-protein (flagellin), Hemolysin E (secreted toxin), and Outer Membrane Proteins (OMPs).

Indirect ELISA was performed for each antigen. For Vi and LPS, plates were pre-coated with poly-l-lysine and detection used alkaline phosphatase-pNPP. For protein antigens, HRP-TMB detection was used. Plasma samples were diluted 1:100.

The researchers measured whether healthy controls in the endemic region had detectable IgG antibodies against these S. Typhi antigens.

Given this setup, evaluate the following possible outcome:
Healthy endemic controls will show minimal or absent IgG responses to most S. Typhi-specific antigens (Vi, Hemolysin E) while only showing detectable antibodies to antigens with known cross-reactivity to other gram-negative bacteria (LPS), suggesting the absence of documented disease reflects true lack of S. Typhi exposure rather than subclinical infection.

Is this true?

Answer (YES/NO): NO